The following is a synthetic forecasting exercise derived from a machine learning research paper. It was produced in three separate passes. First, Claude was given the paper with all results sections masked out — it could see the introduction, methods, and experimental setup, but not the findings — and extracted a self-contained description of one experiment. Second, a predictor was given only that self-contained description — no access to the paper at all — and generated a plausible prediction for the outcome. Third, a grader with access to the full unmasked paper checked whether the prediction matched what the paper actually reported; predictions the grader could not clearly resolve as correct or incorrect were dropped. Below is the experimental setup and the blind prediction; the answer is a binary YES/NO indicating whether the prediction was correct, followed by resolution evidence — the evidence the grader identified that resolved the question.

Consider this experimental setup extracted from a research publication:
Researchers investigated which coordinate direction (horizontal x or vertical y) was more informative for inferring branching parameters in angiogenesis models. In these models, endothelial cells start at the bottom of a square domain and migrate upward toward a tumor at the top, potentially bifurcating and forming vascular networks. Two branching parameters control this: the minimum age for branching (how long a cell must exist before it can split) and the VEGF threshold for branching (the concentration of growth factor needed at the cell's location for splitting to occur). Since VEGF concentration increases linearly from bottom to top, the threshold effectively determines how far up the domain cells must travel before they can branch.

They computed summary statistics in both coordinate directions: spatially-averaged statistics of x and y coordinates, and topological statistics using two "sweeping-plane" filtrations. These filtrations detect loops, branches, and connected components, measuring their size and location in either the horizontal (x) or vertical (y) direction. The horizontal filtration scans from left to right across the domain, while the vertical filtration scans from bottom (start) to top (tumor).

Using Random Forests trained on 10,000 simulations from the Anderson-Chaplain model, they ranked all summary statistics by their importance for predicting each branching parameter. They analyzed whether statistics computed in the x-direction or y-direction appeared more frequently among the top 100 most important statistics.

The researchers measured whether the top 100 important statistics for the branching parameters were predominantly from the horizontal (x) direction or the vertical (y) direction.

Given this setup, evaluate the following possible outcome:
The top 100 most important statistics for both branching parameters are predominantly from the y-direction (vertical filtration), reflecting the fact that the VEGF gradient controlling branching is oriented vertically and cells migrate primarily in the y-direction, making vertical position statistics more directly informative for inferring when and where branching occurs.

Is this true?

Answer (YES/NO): YES